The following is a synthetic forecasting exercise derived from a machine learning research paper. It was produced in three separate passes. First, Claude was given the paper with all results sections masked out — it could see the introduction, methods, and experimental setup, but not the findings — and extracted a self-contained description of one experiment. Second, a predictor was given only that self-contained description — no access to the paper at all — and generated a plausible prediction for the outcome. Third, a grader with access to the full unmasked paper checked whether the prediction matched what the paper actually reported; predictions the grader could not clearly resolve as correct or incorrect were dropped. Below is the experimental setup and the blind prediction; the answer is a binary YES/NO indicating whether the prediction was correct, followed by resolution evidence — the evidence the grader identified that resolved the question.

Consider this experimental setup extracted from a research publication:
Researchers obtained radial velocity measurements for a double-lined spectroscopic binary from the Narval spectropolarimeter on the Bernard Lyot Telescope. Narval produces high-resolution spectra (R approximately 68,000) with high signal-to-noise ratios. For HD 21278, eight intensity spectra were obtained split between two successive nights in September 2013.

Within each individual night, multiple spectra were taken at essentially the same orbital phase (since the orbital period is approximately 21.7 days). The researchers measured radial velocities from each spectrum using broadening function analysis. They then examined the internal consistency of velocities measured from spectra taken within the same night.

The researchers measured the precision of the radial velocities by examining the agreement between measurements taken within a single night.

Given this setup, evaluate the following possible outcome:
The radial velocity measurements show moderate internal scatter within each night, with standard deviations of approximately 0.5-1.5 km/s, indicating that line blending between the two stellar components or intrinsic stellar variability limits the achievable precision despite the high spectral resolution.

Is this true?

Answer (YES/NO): NO